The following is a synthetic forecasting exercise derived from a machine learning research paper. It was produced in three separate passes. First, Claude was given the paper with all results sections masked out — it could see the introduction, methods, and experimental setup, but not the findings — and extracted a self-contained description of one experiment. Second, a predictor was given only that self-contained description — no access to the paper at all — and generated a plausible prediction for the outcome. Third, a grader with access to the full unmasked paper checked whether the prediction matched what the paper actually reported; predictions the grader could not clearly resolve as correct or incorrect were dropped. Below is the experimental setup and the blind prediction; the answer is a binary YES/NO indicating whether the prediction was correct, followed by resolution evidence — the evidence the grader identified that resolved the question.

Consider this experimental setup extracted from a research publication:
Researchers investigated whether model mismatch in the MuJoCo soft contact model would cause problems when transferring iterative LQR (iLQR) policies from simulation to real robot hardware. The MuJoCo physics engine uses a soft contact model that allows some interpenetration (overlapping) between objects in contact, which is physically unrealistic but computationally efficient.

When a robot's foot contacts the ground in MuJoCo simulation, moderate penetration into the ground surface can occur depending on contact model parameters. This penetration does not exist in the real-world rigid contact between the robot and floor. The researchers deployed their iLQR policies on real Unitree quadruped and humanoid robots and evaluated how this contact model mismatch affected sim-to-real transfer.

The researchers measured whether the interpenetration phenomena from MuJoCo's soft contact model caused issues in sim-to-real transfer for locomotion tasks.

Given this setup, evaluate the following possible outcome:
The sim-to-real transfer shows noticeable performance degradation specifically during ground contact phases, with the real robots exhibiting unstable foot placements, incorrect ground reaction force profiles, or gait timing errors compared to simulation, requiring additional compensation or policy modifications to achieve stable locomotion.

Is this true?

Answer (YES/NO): NO